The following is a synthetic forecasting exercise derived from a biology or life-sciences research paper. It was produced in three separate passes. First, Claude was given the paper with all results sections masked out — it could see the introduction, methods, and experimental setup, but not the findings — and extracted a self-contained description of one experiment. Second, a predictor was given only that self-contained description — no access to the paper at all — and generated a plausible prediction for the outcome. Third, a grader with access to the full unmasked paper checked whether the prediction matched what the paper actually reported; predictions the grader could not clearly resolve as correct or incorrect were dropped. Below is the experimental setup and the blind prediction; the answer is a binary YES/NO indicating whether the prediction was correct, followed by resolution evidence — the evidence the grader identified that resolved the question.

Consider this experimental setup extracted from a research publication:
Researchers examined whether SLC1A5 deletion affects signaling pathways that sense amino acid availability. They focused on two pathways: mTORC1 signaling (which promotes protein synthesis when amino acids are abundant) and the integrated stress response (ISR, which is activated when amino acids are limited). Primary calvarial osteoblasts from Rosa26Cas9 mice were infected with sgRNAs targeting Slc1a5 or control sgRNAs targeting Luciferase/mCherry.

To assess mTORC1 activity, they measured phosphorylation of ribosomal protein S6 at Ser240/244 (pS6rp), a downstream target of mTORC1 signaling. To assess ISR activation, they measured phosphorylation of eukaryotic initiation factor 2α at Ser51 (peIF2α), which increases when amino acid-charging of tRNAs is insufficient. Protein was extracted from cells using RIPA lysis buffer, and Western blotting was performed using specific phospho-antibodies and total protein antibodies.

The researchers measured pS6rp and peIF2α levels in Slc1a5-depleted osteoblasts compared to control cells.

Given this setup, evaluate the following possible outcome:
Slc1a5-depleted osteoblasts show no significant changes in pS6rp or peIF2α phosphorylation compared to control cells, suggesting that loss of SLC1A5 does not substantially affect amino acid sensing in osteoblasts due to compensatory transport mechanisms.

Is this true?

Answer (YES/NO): NO